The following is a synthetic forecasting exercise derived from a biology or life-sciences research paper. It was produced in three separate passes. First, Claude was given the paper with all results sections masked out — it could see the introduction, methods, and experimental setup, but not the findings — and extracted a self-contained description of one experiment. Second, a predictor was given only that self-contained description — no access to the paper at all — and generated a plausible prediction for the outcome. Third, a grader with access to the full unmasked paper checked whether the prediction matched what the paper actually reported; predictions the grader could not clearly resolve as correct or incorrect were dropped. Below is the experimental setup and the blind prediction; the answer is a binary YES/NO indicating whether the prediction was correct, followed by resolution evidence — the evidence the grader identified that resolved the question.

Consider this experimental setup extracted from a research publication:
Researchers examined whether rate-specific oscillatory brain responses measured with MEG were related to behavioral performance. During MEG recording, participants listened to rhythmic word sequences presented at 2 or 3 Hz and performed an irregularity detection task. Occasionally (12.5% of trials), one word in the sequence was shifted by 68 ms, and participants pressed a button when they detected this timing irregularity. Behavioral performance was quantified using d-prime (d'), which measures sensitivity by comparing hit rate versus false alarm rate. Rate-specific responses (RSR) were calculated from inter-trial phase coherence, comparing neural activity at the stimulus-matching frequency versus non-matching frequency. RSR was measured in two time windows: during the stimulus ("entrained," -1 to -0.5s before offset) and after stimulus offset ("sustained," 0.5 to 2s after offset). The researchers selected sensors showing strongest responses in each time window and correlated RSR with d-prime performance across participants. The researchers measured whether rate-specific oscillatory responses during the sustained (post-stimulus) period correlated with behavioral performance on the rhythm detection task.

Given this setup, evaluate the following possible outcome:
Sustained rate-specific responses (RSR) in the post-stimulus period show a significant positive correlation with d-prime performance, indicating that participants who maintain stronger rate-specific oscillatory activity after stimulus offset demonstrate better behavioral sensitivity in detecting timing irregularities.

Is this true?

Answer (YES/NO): NO